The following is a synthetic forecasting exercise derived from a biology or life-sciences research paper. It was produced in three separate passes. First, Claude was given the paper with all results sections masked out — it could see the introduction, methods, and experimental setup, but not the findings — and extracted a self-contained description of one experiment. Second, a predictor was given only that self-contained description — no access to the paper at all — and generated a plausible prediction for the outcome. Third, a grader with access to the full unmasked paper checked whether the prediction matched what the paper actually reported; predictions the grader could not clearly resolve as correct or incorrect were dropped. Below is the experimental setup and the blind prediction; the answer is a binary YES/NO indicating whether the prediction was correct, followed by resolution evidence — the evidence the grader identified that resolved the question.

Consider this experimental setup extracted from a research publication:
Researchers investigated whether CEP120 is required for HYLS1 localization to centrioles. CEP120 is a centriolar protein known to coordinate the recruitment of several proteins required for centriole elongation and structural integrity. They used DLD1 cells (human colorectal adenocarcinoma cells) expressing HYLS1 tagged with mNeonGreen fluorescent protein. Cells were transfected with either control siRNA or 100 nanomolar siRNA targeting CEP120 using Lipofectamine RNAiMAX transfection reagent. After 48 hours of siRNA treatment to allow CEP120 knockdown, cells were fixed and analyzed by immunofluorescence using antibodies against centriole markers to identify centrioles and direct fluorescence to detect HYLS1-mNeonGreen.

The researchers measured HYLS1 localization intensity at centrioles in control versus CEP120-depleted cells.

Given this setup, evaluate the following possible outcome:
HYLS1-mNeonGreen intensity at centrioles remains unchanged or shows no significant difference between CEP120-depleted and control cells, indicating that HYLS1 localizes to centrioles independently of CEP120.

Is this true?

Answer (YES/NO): NO